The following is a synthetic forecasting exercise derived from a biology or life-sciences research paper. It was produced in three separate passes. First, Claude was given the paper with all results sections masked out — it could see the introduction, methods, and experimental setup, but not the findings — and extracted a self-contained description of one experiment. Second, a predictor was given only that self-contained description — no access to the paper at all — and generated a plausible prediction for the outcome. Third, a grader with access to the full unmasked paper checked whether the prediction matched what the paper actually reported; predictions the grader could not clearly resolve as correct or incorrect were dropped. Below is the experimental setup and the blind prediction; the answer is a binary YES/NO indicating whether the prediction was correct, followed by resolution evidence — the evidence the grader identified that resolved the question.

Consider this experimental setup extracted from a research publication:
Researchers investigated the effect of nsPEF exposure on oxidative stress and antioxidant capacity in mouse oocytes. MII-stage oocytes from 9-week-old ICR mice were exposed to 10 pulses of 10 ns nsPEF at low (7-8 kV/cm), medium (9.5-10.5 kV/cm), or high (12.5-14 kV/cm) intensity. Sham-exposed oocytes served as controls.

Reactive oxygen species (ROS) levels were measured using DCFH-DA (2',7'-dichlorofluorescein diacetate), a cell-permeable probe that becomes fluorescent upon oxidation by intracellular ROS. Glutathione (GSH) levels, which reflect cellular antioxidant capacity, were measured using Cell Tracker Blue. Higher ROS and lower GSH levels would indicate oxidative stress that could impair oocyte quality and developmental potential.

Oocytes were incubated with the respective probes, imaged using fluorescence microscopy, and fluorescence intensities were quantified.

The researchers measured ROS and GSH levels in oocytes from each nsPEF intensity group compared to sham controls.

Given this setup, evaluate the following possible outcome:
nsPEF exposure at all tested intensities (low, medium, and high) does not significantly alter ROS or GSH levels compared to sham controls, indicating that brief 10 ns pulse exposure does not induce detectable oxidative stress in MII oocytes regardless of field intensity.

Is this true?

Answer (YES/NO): NO